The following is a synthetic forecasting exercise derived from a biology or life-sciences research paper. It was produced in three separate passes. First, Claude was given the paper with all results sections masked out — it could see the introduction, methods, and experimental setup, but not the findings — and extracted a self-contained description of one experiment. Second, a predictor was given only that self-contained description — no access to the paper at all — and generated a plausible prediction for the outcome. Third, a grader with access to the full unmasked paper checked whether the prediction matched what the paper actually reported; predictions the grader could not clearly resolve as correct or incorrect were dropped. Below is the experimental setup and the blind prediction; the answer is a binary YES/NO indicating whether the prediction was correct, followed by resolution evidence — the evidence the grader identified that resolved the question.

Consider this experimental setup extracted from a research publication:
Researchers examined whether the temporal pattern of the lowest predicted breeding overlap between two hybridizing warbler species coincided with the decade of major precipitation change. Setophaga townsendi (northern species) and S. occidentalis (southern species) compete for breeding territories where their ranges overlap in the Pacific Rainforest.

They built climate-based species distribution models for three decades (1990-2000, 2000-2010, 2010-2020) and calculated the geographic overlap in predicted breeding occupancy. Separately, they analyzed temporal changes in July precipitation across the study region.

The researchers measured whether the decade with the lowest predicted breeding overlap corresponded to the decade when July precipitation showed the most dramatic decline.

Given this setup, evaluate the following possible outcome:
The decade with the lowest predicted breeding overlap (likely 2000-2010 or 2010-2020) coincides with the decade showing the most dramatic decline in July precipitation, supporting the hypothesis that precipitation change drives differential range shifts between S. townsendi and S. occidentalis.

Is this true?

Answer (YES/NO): YES